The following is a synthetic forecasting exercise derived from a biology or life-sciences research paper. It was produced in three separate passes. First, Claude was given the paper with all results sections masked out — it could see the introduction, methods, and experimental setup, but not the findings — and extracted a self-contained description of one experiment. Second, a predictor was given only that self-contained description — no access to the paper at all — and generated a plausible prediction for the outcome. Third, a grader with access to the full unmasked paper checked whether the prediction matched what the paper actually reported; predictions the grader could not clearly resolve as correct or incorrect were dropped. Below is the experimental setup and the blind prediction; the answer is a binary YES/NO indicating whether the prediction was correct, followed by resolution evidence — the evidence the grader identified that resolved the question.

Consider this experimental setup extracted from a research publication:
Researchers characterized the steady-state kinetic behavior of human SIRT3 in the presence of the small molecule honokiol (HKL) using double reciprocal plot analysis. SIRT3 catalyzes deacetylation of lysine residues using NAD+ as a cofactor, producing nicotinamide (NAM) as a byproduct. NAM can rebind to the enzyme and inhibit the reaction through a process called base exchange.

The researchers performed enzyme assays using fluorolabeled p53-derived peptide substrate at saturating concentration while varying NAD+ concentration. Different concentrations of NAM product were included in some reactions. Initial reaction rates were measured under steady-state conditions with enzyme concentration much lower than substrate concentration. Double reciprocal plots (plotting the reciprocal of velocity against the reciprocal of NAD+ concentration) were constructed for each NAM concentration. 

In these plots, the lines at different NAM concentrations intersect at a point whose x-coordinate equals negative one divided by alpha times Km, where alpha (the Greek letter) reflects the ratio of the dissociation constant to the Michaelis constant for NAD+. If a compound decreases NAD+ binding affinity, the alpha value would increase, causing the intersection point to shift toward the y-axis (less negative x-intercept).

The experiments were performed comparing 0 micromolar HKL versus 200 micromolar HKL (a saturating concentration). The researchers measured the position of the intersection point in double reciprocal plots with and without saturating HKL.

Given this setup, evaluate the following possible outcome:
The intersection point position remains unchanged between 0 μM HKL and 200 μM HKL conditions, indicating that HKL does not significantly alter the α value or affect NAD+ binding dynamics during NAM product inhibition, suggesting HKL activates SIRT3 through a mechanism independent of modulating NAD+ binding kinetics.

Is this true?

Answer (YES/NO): NO